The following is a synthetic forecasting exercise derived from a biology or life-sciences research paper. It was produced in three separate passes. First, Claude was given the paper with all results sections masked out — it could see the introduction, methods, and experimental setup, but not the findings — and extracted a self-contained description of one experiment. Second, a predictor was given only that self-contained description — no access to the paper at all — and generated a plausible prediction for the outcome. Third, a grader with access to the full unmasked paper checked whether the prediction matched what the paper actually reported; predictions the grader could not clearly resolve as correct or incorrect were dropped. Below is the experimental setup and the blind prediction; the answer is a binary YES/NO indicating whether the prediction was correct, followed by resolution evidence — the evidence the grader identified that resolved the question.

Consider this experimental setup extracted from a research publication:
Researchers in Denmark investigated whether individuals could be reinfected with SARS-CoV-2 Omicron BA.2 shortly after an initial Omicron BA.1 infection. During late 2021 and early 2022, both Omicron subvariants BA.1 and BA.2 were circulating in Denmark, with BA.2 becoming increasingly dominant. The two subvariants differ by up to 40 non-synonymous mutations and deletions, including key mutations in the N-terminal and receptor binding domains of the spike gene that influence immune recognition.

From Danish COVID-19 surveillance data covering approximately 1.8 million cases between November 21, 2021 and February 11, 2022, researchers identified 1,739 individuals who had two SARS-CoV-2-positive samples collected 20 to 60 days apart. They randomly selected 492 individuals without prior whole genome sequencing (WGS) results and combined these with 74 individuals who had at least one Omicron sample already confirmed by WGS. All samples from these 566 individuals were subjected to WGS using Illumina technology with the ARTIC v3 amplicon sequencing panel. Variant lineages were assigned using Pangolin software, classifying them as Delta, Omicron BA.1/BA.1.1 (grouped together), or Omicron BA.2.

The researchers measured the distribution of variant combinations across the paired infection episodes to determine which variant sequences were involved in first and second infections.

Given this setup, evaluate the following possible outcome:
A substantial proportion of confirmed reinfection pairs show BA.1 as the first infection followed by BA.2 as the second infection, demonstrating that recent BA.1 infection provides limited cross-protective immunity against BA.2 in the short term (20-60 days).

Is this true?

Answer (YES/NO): YES